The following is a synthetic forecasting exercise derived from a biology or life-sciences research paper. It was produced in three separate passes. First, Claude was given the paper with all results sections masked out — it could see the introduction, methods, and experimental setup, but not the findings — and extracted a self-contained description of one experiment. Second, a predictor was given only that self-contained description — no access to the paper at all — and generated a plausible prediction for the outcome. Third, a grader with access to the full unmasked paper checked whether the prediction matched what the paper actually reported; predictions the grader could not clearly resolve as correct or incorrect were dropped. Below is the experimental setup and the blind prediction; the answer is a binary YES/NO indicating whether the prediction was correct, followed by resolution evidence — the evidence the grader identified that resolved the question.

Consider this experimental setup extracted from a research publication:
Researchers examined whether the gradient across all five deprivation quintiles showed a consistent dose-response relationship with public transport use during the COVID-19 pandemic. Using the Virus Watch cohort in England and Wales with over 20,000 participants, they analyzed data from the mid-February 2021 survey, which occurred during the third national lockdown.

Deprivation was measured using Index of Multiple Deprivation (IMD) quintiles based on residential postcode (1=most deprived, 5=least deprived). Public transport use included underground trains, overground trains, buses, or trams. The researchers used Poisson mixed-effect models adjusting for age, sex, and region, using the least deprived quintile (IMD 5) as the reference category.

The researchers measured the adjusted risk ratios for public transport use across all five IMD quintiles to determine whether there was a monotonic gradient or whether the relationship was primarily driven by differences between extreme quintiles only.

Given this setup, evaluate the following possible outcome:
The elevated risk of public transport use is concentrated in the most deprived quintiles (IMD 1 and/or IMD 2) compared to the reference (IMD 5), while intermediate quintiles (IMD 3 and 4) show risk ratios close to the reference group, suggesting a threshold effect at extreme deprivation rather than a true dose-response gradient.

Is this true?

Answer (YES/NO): NO